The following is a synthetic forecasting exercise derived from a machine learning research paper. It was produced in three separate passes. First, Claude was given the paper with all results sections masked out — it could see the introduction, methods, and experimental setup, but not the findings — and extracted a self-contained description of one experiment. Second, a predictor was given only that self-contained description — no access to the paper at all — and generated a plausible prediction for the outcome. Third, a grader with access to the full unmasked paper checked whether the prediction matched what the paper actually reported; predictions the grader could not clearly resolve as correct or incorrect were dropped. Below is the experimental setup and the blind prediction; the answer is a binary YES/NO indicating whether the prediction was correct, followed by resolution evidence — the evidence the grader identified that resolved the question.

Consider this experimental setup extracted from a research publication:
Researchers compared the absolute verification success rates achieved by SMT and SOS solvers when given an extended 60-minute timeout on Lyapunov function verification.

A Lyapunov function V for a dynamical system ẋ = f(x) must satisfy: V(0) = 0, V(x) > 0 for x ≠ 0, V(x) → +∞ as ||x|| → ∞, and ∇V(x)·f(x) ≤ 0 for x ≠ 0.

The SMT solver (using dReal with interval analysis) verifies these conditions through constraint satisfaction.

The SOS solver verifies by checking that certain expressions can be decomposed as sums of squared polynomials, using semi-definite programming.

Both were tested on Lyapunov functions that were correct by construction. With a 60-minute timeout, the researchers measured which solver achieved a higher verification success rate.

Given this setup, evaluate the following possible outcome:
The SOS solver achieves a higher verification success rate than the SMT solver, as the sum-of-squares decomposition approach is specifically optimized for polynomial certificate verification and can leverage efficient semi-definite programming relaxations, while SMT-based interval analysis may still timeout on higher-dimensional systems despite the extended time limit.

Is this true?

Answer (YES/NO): YES